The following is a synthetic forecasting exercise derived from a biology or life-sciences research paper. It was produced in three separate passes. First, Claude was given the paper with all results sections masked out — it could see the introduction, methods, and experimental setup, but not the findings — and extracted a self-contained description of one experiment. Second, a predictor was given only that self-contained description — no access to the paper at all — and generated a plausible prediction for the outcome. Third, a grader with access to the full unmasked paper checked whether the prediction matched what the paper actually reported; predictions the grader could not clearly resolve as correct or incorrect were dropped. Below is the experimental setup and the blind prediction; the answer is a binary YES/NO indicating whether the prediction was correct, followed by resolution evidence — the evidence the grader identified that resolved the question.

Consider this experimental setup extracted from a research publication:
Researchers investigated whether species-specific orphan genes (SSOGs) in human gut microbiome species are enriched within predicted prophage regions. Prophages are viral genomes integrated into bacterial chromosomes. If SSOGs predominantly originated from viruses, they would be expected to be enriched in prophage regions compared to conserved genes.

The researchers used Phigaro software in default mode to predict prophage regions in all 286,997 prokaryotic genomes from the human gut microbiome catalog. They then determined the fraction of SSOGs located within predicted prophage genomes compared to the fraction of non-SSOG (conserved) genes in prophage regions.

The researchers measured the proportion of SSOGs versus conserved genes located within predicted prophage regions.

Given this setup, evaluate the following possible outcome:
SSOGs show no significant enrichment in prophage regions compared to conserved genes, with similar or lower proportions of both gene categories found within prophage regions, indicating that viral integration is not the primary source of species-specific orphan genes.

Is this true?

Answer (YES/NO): YES